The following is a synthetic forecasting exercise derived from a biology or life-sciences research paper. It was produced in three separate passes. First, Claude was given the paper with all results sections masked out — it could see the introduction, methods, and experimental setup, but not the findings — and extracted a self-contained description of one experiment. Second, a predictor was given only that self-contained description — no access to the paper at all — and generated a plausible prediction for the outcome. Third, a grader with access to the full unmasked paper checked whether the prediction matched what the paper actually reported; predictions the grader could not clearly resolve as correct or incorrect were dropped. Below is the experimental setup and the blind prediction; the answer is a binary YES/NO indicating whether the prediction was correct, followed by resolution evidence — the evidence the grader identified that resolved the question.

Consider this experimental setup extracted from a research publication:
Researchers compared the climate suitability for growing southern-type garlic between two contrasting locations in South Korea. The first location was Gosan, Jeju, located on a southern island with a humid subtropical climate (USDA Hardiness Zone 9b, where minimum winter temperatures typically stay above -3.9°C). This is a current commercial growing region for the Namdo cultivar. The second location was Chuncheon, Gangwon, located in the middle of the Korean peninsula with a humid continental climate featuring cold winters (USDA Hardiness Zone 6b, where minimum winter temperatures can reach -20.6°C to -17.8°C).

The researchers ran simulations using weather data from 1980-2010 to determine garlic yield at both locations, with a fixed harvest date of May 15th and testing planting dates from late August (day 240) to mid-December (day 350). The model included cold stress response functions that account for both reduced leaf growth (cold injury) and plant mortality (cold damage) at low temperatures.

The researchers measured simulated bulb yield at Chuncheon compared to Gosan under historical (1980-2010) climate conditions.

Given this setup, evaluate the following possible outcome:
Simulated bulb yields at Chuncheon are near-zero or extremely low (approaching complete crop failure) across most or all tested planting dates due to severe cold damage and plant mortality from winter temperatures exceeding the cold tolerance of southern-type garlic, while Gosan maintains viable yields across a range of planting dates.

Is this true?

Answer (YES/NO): YES